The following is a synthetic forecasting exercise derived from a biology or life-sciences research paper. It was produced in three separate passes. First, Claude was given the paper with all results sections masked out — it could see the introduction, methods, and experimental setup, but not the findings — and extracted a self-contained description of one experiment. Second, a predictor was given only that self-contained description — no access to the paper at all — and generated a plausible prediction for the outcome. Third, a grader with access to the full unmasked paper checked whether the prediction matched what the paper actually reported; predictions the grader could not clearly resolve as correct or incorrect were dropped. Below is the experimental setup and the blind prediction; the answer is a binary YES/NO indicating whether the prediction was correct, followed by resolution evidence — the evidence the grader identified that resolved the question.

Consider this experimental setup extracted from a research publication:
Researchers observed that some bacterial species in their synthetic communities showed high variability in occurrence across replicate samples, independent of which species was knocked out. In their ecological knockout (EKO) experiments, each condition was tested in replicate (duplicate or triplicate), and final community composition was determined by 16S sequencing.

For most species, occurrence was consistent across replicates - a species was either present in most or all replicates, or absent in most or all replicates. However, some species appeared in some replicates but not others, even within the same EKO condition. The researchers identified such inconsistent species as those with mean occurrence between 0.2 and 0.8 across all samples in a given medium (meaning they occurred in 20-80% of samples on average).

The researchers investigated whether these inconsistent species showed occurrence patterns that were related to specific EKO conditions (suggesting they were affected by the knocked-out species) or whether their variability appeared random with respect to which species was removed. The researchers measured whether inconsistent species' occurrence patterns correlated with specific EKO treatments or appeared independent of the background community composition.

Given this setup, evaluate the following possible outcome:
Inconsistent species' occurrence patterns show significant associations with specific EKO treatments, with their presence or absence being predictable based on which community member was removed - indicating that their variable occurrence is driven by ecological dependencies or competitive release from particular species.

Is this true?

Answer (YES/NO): NO